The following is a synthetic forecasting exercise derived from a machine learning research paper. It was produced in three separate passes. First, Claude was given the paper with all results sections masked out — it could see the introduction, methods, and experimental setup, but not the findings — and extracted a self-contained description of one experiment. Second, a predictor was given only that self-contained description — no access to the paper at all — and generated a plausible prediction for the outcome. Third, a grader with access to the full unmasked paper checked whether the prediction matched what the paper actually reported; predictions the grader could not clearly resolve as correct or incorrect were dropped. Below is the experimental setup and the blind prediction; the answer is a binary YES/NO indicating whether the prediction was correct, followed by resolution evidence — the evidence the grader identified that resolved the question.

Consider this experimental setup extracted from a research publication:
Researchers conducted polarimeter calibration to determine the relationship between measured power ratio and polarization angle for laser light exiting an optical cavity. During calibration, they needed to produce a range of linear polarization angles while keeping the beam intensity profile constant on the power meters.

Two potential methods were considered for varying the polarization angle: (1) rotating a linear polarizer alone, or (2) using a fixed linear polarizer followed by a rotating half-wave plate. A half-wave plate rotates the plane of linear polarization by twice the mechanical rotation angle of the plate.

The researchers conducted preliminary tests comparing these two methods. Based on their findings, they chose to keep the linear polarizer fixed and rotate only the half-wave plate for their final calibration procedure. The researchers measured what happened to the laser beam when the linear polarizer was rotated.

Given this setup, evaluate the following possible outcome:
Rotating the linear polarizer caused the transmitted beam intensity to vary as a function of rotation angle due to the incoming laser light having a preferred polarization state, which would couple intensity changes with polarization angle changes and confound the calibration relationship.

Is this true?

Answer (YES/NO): NO